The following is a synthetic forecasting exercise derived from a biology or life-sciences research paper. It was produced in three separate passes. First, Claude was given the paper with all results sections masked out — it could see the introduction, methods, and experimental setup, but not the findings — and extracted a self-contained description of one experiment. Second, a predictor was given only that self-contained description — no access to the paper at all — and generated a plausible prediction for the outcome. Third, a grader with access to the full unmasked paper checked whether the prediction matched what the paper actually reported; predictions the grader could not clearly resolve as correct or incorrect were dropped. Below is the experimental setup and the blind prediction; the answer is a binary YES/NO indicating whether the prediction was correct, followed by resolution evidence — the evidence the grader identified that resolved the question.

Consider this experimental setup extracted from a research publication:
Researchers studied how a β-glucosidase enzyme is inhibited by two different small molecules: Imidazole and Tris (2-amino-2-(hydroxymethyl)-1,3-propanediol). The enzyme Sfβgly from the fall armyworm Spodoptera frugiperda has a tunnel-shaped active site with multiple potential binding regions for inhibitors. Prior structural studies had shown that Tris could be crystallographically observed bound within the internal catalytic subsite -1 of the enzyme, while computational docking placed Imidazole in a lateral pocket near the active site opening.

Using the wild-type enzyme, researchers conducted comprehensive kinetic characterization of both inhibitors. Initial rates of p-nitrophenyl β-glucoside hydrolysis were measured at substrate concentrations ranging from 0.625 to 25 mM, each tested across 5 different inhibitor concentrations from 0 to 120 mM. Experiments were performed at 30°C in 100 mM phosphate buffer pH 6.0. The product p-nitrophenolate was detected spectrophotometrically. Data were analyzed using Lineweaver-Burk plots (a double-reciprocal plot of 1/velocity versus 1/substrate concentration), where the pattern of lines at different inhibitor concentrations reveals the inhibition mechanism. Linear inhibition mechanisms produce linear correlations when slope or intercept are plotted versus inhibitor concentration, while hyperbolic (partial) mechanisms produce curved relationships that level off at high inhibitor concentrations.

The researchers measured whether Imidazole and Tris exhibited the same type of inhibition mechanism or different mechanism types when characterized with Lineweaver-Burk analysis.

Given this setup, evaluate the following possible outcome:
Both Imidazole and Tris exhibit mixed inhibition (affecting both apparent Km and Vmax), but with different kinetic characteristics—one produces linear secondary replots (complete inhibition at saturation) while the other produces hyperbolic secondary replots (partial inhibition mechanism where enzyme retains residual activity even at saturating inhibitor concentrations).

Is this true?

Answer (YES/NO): NO